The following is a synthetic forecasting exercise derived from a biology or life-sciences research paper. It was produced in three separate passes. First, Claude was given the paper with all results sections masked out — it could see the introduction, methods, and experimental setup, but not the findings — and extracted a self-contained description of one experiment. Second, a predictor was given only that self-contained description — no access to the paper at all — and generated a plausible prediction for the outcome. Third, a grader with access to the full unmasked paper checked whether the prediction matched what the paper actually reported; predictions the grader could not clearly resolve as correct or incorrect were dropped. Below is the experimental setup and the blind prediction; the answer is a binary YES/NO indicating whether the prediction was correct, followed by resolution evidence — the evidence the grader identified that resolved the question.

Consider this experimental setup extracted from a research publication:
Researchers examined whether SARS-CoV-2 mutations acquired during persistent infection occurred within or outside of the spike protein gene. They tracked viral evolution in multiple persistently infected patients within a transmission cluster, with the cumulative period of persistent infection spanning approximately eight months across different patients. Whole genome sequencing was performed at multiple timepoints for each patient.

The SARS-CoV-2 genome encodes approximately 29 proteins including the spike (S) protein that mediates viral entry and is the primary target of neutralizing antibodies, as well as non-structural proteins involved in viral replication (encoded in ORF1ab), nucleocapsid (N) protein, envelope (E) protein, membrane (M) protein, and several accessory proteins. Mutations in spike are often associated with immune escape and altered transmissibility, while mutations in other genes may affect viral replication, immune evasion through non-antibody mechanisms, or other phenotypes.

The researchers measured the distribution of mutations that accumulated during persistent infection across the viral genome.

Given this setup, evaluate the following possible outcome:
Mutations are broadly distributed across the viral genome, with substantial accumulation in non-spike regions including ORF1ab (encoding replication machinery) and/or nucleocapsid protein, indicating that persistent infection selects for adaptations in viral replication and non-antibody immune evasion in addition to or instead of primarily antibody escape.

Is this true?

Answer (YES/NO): NO